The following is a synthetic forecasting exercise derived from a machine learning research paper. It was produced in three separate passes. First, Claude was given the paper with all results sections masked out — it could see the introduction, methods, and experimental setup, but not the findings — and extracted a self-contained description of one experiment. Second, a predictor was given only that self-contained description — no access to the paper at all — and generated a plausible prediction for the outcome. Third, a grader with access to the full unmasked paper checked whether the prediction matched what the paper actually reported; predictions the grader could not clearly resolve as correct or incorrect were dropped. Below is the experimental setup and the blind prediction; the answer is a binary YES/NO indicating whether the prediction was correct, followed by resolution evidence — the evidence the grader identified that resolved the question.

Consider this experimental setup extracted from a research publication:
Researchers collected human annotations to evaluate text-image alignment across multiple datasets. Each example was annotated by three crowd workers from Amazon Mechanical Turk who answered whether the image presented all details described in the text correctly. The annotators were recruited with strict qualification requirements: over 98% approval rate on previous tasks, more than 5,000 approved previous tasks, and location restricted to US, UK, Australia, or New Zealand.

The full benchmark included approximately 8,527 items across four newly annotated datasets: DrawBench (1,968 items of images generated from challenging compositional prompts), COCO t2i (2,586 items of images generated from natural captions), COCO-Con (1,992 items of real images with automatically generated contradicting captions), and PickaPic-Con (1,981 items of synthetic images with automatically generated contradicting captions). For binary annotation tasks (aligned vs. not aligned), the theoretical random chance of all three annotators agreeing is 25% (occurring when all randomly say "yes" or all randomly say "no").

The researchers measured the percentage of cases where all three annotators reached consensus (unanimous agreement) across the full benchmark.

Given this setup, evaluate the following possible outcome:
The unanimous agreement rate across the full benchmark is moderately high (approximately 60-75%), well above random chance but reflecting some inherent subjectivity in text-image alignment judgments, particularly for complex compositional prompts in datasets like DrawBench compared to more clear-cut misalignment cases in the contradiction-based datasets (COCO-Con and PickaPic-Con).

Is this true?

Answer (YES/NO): NO